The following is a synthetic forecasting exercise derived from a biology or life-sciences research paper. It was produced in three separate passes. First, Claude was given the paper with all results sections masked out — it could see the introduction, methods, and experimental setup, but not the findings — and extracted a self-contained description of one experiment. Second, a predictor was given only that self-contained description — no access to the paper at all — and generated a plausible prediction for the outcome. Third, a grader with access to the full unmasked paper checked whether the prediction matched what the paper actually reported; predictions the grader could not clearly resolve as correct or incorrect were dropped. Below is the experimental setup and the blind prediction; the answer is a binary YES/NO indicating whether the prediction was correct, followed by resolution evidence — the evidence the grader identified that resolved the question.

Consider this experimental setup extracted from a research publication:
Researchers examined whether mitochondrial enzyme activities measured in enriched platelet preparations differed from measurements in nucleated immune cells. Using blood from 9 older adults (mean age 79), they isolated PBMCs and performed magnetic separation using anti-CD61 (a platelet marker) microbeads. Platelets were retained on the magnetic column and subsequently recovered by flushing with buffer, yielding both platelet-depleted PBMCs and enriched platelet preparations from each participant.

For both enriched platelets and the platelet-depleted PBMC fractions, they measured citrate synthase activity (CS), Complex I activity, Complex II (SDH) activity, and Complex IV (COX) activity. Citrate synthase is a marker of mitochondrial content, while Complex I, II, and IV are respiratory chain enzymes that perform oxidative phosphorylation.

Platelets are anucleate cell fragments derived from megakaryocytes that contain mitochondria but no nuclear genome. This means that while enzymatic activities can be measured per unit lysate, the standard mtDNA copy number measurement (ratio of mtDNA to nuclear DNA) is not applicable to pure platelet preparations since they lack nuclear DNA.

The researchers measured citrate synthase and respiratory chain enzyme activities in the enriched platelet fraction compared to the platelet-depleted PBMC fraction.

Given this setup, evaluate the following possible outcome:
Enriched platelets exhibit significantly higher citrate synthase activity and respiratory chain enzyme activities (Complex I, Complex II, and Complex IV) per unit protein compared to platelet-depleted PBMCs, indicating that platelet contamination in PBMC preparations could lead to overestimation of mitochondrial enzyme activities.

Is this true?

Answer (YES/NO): NO